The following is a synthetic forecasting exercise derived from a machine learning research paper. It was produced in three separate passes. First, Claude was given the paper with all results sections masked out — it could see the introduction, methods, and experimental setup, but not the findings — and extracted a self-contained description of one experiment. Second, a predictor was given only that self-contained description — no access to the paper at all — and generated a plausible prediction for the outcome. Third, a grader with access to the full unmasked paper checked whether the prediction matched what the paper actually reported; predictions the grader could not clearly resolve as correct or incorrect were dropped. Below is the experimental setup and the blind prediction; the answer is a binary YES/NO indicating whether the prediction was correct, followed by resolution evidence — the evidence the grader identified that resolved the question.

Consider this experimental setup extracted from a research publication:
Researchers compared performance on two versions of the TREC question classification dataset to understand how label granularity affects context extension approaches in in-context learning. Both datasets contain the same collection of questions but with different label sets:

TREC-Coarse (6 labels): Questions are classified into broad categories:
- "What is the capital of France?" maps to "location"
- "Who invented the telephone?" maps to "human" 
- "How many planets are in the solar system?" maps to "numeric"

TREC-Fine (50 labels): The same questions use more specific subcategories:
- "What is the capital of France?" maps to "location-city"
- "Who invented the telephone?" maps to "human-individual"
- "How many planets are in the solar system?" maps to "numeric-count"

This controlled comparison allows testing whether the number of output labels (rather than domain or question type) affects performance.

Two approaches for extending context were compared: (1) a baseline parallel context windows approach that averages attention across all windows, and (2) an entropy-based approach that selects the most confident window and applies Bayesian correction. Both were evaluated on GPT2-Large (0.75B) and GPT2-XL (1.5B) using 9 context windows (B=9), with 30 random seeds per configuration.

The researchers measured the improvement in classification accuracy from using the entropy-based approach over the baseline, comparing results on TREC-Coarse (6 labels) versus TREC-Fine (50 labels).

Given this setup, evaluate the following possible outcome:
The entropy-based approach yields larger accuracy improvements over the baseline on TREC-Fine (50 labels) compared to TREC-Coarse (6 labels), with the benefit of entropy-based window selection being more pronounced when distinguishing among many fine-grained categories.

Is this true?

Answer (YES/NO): NO